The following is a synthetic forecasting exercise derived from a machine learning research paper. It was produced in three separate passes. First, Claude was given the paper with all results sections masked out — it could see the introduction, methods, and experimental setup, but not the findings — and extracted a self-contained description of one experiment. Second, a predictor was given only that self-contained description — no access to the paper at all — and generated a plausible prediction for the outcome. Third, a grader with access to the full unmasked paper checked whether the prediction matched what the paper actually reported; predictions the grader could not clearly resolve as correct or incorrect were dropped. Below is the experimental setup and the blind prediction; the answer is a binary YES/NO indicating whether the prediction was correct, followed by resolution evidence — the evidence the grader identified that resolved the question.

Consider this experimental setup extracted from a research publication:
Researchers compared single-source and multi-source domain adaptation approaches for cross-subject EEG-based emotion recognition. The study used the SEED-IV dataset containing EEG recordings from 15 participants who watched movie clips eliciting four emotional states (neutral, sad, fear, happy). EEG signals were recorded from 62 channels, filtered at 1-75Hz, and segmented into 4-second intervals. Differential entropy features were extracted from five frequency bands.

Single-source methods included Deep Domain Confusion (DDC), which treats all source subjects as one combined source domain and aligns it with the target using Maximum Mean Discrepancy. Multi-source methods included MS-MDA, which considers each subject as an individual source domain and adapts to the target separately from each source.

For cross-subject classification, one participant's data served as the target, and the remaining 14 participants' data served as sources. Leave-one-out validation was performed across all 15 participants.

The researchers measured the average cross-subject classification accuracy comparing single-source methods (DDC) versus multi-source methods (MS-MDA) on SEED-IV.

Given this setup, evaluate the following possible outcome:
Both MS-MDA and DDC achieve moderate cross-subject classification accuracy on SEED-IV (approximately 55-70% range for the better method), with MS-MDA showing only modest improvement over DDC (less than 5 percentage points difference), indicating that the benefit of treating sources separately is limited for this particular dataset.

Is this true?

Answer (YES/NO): NO